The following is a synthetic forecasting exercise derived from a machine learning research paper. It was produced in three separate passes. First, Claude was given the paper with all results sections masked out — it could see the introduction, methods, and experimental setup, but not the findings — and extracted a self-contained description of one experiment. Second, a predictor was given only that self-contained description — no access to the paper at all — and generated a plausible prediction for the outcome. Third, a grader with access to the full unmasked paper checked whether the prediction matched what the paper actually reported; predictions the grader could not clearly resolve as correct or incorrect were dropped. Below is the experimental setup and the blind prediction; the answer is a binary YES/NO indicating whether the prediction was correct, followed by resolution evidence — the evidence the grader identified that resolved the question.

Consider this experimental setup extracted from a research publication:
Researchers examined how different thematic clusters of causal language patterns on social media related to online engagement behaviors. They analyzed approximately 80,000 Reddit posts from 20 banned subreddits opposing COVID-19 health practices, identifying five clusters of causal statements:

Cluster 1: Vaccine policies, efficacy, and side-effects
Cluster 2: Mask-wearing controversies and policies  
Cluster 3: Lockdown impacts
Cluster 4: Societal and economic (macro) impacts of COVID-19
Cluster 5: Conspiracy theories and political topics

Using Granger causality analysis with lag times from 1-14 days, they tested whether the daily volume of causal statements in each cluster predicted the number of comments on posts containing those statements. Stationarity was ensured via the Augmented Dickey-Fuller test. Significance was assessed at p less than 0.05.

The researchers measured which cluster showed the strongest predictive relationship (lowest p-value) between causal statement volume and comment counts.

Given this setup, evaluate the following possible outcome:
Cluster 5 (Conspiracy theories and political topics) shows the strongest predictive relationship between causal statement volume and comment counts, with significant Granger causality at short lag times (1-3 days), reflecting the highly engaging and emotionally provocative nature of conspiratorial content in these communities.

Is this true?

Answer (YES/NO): NO